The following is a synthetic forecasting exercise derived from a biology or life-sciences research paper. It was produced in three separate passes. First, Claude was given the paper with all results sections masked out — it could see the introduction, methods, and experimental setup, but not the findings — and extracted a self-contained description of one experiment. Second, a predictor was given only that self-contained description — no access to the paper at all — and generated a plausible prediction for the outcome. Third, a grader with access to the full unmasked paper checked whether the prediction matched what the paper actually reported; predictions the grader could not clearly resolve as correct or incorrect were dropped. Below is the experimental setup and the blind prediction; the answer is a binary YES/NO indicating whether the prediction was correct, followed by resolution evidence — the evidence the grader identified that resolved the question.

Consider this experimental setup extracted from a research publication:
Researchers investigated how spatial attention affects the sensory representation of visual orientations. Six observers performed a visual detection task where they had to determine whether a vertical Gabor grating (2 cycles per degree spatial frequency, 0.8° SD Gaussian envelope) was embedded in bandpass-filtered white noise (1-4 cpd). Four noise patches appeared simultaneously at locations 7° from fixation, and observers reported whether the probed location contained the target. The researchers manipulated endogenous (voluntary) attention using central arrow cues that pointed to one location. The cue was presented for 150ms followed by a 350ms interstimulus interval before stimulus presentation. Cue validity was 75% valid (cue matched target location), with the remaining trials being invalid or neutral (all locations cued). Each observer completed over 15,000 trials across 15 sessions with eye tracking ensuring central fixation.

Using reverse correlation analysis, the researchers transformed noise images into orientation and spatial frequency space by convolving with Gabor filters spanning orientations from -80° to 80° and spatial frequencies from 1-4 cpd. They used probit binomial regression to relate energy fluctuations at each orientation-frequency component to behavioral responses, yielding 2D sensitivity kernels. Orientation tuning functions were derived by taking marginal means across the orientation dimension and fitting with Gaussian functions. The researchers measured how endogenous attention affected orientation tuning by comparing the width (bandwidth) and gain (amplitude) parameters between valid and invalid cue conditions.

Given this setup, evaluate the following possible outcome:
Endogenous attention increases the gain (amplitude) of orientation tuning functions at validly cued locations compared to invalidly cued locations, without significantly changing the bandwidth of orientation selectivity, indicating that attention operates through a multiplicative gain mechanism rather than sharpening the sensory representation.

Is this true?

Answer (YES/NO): YES